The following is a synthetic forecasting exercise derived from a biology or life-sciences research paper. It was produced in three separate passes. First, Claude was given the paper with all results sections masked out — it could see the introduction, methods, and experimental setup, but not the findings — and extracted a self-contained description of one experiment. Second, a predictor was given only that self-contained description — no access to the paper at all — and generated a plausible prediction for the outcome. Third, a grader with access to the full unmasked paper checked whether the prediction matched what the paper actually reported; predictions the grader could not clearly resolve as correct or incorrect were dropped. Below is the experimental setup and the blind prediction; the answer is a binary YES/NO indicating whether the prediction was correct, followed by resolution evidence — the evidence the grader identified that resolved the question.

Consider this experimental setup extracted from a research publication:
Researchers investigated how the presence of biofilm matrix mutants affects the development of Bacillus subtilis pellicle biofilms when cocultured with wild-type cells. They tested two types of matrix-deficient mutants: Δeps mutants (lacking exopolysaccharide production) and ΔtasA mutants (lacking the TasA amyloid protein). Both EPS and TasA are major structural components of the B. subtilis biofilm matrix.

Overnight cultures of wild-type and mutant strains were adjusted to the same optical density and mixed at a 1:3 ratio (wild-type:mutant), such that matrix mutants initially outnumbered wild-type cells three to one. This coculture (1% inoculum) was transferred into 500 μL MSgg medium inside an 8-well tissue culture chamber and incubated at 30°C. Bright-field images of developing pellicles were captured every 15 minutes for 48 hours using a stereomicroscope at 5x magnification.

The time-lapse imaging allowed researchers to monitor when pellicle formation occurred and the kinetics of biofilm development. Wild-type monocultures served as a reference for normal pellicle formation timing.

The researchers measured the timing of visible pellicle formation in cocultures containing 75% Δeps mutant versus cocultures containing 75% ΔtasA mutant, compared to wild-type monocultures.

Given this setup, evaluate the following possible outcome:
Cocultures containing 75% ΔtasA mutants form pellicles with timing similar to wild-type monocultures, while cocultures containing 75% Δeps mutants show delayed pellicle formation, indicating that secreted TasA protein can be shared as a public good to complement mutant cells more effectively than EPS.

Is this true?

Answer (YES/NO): NO